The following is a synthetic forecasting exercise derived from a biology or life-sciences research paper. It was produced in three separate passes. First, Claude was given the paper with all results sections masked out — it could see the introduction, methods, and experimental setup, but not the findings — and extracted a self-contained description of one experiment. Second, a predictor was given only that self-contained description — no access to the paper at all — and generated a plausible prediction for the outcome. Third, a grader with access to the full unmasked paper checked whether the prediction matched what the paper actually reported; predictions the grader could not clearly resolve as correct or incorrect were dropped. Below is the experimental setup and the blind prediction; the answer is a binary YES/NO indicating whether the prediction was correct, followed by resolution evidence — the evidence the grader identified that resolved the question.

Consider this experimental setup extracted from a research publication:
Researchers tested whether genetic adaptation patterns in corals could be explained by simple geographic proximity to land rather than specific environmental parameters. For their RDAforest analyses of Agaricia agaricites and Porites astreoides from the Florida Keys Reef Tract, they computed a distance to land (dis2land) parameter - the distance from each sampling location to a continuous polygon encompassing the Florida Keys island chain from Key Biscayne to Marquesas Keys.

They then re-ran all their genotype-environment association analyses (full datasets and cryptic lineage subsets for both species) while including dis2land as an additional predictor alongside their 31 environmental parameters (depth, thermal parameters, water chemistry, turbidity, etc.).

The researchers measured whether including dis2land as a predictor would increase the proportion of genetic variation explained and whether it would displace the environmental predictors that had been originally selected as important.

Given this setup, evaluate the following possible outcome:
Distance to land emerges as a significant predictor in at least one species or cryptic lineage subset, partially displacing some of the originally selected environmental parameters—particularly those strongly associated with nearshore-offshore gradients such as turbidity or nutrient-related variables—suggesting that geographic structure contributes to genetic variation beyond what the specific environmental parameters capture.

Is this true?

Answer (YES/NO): NO